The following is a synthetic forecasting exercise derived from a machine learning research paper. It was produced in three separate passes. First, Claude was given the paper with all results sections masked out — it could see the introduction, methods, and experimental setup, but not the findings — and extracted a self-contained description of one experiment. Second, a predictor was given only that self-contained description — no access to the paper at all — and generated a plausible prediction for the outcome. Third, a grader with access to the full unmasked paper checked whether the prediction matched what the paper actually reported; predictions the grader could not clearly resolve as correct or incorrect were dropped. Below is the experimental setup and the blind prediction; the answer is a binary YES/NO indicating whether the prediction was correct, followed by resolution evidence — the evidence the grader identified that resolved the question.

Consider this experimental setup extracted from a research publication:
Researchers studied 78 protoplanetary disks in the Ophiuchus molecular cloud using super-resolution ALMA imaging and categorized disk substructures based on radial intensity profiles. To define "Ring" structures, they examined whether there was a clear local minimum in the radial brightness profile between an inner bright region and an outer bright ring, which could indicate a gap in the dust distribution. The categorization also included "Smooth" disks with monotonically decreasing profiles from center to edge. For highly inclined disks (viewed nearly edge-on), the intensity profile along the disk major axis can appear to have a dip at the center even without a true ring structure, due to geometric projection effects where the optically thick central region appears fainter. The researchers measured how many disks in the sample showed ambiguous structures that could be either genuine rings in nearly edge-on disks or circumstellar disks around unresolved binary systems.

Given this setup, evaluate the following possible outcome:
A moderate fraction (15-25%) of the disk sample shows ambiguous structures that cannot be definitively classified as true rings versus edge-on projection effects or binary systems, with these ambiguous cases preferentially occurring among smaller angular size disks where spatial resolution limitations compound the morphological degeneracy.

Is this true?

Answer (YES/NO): NO